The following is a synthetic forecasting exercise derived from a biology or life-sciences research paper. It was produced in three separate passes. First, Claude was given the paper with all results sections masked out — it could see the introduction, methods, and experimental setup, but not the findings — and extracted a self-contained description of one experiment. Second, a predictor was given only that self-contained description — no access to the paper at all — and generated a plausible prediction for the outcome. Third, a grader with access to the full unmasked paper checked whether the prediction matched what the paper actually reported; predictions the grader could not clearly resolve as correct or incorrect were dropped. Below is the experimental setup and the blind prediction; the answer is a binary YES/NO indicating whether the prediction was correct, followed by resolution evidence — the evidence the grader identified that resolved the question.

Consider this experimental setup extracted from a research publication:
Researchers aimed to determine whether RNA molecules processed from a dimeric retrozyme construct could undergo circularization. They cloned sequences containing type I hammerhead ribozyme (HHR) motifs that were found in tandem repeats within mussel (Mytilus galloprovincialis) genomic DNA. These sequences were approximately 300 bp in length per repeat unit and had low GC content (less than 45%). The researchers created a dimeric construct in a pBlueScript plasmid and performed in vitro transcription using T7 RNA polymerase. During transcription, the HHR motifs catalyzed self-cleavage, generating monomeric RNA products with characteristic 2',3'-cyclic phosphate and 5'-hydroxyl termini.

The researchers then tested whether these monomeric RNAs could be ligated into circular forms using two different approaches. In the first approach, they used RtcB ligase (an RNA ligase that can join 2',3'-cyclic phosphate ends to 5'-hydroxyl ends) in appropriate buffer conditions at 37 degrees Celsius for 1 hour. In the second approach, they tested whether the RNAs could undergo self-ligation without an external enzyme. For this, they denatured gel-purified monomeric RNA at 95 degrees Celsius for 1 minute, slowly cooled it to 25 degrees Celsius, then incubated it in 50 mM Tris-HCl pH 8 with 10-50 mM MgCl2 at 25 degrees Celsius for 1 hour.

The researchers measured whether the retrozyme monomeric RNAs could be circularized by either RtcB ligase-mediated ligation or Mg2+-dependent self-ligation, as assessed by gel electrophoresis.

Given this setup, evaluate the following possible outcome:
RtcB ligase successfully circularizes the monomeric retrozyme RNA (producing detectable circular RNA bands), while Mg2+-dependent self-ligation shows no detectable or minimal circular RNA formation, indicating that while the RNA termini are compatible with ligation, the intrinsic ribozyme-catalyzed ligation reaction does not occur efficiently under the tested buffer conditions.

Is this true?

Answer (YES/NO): YES